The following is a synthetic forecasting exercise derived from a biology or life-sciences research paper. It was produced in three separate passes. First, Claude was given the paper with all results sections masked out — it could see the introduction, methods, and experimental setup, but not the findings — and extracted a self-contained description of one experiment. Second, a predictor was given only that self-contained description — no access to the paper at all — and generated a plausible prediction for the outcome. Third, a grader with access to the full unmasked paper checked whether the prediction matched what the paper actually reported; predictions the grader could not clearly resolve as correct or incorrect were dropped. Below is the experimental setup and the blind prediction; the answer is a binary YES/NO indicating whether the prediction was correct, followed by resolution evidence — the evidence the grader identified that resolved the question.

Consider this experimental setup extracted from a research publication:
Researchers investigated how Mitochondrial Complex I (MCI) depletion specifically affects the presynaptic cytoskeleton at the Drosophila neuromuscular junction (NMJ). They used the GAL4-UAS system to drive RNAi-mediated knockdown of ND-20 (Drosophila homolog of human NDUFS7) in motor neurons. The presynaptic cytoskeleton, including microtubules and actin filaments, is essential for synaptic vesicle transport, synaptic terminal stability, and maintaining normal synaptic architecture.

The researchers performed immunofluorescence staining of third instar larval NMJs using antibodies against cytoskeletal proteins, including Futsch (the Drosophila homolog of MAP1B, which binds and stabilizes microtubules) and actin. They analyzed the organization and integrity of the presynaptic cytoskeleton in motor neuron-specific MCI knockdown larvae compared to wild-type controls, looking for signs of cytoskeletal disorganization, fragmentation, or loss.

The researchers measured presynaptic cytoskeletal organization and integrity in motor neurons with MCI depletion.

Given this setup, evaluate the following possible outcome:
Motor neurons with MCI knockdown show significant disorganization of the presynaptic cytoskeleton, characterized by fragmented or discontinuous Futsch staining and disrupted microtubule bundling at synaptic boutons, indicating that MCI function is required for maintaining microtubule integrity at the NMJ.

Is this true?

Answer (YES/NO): NO